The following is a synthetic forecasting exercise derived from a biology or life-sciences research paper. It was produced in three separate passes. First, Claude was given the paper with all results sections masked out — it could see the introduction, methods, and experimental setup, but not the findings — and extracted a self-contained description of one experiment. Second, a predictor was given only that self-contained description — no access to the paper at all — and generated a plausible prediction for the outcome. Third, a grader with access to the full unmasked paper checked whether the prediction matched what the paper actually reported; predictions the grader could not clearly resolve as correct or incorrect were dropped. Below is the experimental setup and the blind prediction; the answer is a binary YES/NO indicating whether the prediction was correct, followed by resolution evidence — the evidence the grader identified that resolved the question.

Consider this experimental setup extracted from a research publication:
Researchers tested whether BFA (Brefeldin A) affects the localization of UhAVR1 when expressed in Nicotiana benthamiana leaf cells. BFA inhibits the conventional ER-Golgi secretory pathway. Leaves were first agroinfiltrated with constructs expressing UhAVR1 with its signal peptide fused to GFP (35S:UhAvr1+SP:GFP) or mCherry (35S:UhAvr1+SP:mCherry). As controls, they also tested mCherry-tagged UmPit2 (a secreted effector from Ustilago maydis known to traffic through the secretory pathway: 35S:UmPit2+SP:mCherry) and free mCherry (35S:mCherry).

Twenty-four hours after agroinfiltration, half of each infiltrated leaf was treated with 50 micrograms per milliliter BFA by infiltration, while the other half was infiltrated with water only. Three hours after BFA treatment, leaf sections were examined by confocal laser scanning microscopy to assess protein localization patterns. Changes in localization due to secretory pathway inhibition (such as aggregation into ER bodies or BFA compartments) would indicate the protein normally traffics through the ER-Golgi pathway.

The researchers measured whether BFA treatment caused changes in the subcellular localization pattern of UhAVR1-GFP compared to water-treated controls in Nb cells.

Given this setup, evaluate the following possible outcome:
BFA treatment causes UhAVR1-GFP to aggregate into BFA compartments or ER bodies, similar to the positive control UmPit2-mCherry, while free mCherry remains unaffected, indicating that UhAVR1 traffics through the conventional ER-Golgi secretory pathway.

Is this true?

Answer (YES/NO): YES